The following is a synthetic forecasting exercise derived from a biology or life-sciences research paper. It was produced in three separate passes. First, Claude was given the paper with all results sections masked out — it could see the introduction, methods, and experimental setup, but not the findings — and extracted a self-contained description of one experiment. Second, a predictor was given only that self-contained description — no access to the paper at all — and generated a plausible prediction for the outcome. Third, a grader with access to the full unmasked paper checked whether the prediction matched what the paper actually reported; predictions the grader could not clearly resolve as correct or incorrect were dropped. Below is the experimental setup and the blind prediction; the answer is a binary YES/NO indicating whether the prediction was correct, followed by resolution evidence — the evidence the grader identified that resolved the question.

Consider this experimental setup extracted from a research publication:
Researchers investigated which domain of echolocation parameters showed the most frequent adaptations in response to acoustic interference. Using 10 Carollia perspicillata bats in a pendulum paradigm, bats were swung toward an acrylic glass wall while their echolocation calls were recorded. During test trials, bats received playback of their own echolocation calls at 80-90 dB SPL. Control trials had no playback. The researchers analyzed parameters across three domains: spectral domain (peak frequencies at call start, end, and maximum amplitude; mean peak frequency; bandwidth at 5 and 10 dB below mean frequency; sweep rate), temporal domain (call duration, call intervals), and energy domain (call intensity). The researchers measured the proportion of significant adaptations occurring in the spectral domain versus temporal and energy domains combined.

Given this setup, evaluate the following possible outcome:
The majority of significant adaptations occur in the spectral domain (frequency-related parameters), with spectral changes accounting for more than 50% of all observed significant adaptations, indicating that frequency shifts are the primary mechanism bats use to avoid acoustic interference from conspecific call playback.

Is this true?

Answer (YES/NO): YES